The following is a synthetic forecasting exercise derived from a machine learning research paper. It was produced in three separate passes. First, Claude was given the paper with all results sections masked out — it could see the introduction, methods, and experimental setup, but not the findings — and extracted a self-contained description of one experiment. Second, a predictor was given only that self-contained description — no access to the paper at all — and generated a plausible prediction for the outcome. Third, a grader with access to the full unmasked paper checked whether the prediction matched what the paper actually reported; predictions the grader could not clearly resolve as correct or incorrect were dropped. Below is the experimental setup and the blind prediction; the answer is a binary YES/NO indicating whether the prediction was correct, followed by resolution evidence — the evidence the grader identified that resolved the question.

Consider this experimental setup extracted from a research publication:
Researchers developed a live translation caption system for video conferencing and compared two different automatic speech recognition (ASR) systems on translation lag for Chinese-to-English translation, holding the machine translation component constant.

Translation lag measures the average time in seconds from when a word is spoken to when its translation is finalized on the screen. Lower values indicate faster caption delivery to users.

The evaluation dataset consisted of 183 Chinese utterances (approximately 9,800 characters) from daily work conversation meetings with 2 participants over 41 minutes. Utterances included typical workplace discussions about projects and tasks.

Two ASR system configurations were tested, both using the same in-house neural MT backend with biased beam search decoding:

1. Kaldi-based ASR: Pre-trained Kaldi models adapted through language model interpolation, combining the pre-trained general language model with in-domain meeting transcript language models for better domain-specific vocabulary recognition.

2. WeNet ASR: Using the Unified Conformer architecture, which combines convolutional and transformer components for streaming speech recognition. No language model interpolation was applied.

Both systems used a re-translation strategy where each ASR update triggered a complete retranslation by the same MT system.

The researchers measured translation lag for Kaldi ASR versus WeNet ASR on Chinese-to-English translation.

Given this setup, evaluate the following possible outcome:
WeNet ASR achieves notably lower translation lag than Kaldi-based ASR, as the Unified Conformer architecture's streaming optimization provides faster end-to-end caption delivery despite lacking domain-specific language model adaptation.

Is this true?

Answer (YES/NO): YES